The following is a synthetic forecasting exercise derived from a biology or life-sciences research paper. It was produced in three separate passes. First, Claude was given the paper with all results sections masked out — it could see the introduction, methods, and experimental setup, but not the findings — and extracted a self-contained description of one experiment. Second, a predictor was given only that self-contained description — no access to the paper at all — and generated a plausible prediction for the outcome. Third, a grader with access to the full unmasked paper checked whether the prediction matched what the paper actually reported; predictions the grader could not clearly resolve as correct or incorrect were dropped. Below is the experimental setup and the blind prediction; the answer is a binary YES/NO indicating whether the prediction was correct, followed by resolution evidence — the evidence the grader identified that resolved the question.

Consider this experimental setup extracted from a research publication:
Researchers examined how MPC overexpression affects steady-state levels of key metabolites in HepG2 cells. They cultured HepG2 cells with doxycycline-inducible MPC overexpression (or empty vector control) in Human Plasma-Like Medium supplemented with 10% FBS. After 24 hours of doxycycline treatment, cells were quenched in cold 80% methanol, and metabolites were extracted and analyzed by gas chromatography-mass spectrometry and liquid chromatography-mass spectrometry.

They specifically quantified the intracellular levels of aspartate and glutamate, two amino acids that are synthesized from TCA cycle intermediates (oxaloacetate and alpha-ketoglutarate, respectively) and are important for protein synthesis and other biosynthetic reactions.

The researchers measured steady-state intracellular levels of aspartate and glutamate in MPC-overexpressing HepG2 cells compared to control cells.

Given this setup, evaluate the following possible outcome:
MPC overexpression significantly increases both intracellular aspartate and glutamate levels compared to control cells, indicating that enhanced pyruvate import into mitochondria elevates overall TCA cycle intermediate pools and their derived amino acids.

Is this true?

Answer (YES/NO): NO